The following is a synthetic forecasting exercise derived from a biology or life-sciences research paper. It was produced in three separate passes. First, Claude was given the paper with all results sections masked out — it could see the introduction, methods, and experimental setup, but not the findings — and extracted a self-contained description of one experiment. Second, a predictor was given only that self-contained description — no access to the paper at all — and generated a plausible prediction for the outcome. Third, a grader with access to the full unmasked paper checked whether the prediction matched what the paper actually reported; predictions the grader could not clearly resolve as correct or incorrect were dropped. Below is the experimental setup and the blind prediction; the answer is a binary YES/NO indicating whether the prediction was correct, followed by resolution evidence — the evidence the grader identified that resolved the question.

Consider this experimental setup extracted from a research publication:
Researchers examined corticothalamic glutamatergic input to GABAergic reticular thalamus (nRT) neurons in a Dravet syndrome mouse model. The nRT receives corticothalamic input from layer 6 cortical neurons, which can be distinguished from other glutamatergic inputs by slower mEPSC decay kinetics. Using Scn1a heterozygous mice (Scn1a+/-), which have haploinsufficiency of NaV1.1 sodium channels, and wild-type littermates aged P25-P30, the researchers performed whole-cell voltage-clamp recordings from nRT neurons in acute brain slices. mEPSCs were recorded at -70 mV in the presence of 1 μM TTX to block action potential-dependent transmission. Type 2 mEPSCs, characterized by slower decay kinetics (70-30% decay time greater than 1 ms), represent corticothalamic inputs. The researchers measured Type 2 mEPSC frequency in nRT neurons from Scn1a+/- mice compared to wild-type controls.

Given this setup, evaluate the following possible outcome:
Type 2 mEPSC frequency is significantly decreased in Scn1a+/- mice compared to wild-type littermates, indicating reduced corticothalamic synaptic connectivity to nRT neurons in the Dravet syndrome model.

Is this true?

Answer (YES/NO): YES